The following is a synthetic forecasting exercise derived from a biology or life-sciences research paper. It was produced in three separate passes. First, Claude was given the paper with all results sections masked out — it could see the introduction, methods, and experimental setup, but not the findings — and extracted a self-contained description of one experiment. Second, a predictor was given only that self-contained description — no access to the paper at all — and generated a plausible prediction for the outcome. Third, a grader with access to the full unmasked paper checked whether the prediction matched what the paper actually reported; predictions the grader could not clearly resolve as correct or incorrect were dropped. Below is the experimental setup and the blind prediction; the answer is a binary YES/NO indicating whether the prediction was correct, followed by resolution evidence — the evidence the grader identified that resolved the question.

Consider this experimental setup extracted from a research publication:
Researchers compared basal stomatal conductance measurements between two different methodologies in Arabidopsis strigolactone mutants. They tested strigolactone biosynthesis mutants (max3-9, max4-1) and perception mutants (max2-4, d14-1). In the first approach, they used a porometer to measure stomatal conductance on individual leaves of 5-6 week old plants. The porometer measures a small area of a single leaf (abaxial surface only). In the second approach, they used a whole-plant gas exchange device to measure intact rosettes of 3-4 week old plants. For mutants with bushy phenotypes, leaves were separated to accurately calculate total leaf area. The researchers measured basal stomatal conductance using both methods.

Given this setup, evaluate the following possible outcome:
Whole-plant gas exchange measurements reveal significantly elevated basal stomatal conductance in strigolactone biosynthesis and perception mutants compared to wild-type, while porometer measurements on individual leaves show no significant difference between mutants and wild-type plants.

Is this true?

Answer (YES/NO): NO